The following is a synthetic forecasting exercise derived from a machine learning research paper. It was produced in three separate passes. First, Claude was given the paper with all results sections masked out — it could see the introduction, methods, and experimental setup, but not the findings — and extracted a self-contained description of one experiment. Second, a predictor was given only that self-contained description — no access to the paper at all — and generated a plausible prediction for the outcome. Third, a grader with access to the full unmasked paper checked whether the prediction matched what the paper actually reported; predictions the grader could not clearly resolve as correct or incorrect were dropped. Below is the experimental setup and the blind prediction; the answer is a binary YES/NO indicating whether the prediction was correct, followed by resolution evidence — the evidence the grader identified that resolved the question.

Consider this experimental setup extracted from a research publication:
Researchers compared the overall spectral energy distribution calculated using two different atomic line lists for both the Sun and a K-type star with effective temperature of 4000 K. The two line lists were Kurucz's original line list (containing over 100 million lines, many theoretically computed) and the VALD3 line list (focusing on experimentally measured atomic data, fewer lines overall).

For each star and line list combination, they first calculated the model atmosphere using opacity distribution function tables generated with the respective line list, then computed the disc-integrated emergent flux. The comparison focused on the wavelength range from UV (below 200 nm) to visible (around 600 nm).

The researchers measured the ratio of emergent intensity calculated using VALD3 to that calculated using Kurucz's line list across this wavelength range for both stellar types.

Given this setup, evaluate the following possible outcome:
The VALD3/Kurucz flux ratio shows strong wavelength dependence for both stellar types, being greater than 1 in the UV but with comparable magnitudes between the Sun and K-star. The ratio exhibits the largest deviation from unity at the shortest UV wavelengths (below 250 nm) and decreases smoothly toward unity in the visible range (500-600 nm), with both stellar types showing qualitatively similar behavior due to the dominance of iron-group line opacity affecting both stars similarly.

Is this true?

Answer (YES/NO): NO